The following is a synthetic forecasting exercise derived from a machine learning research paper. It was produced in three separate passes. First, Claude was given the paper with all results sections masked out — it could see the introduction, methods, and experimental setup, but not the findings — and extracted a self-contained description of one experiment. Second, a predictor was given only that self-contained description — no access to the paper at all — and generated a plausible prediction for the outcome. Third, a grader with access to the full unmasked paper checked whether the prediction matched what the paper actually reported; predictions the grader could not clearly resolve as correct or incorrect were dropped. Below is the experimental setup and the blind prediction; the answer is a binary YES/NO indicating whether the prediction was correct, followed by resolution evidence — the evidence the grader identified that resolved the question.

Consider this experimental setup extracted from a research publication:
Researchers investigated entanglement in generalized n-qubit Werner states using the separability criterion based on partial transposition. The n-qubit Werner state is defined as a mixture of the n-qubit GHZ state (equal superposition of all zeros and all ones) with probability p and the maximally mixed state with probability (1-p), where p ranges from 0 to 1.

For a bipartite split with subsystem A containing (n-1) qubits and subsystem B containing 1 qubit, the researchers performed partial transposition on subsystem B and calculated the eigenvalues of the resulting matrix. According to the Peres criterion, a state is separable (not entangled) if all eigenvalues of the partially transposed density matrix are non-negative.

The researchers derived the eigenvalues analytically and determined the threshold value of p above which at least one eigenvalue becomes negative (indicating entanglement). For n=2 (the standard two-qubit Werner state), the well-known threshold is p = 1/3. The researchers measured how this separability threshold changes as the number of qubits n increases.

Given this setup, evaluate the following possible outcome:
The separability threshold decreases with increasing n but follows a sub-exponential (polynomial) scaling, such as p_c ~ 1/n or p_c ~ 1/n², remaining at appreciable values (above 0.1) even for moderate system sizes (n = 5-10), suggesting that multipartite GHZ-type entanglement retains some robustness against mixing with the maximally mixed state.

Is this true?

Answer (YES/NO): NO